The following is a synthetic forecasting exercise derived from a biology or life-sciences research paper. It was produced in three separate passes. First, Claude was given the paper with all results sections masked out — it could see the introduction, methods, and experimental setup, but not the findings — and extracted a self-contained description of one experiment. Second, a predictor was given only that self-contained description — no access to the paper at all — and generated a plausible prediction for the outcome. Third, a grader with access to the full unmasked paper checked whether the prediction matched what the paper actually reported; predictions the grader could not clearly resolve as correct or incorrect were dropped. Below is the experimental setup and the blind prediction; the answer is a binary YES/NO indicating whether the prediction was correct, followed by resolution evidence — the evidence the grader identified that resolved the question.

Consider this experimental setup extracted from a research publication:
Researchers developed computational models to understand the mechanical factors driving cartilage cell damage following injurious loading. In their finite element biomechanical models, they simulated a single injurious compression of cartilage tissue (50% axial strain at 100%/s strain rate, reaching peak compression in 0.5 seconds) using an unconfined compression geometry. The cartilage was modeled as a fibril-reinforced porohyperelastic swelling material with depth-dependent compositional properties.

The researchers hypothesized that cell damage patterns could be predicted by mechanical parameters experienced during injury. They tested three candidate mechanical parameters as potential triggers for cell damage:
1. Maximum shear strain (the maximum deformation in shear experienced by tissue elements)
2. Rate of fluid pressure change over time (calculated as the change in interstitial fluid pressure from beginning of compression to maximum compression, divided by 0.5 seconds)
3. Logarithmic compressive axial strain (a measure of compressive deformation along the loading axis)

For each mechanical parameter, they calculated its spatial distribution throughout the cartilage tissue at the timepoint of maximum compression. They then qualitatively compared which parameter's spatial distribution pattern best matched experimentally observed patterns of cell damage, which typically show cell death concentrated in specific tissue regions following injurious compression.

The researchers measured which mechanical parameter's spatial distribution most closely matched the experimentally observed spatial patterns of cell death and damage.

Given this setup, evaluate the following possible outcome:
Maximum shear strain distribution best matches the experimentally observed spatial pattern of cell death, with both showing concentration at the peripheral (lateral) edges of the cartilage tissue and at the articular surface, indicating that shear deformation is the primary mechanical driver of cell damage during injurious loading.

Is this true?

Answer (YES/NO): NO